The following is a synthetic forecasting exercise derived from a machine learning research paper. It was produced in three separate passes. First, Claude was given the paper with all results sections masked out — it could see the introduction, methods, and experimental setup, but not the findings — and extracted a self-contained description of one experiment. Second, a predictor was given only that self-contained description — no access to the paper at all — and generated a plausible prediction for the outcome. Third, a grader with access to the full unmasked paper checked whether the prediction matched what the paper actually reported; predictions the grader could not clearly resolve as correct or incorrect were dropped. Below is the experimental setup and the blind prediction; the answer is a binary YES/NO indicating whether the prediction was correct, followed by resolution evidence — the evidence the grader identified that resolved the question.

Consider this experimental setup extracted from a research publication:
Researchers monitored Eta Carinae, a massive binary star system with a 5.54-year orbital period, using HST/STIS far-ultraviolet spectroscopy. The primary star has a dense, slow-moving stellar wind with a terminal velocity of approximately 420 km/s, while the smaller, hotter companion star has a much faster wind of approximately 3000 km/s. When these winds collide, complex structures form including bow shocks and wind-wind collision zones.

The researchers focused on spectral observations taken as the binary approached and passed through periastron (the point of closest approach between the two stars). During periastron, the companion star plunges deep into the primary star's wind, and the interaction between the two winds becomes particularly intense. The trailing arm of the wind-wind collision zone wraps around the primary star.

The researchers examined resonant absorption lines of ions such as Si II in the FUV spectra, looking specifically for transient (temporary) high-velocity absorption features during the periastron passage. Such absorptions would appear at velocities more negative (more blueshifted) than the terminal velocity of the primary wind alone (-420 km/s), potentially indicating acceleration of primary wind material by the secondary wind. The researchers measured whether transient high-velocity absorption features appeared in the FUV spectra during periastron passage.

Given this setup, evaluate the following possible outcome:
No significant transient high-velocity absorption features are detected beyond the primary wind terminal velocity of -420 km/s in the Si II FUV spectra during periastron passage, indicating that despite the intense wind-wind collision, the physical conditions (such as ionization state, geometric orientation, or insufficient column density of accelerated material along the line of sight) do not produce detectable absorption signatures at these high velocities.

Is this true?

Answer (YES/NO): NO